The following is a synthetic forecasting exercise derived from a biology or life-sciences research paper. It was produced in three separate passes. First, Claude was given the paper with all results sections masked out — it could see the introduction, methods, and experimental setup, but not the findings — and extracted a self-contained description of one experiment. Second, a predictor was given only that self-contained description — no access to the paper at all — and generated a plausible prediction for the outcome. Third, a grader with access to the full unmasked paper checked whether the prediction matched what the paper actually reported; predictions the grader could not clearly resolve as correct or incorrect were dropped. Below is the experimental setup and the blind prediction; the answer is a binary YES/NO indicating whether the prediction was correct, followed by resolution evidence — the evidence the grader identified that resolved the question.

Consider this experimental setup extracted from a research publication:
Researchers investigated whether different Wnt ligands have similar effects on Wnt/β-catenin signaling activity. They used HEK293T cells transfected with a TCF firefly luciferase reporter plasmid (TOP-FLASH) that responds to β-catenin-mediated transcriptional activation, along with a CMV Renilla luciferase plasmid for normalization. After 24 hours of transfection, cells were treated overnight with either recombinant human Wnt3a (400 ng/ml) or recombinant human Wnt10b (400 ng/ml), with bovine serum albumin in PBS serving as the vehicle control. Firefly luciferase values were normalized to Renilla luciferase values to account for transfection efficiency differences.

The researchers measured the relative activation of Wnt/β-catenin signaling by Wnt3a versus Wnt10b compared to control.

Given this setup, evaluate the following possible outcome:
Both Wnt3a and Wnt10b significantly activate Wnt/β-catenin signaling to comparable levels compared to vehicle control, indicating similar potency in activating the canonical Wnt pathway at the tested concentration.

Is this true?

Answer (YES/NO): NO